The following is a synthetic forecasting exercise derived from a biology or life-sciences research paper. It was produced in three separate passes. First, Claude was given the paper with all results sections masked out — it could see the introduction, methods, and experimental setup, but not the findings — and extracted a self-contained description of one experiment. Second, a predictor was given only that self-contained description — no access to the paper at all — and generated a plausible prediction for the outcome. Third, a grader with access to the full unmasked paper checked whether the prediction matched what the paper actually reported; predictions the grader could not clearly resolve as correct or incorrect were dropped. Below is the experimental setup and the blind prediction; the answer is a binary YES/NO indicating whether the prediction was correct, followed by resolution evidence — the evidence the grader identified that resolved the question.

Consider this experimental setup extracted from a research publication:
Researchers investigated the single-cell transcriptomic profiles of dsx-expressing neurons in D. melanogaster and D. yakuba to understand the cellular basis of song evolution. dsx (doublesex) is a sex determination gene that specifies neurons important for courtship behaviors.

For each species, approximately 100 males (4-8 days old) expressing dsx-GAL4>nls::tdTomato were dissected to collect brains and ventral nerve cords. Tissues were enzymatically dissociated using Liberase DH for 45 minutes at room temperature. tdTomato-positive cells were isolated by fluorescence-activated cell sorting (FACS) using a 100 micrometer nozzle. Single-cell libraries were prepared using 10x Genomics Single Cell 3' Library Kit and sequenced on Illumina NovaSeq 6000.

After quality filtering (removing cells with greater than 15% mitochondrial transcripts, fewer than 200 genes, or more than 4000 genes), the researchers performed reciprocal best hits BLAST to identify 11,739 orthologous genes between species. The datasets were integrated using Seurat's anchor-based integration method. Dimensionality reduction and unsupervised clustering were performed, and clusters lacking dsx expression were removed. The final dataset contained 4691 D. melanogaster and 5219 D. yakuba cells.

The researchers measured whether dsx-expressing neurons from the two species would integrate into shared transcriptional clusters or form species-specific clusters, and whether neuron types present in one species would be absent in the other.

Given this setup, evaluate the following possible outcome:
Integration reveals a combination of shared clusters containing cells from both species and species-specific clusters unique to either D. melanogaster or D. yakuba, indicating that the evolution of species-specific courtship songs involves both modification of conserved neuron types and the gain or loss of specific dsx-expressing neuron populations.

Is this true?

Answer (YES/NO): YES